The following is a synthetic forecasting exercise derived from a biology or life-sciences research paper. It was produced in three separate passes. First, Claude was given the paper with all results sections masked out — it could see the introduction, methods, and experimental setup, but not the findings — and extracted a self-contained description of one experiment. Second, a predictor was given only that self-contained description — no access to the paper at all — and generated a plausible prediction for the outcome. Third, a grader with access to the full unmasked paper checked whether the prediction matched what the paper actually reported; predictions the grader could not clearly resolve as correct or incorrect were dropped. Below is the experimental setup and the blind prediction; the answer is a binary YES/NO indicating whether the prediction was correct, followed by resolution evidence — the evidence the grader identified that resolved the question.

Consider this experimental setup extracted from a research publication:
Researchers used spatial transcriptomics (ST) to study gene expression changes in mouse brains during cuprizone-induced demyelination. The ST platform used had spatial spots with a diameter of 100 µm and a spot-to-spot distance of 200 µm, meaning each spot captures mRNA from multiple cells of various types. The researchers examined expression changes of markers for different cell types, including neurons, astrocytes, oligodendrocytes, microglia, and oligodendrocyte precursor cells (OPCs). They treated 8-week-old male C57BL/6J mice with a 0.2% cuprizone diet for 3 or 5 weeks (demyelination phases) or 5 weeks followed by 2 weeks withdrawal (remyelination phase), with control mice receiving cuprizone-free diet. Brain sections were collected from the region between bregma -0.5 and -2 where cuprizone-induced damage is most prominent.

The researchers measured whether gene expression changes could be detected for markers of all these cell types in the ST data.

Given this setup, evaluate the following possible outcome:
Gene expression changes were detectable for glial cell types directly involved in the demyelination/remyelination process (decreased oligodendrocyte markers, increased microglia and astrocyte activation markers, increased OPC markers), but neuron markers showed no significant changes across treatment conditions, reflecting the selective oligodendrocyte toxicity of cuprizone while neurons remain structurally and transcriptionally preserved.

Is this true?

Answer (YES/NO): NO